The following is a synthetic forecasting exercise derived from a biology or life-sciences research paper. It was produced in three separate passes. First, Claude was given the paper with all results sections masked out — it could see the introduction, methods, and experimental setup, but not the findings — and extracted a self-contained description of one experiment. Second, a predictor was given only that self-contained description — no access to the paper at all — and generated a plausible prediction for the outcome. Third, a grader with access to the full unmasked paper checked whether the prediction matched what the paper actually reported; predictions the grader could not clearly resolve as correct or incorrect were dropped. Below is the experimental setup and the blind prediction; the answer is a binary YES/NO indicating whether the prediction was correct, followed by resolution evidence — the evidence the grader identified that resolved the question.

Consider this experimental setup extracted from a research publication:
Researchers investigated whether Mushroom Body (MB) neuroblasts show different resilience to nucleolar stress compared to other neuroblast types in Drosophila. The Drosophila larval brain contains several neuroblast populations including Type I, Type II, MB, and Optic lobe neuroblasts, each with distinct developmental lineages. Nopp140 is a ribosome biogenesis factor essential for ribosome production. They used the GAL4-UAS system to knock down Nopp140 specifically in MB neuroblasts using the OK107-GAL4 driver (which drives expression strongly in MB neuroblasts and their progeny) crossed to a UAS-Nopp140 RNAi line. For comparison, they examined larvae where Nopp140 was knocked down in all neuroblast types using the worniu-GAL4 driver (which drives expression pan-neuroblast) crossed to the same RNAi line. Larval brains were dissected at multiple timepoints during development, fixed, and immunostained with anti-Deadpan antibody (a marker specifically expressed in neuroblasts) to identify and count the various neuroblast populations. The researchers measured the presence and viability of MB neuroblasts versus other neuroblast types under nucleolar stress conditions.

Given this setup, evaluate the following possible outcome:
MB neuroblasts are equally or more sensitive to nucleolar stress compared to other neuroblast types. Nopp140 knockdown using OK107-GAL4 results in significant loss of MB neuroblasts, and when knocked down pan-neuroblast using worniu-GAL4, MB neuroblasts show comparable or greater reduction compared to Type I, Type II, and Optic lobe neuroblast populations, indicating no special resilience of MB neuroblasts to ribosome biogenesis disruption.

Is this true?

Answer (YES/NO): NO